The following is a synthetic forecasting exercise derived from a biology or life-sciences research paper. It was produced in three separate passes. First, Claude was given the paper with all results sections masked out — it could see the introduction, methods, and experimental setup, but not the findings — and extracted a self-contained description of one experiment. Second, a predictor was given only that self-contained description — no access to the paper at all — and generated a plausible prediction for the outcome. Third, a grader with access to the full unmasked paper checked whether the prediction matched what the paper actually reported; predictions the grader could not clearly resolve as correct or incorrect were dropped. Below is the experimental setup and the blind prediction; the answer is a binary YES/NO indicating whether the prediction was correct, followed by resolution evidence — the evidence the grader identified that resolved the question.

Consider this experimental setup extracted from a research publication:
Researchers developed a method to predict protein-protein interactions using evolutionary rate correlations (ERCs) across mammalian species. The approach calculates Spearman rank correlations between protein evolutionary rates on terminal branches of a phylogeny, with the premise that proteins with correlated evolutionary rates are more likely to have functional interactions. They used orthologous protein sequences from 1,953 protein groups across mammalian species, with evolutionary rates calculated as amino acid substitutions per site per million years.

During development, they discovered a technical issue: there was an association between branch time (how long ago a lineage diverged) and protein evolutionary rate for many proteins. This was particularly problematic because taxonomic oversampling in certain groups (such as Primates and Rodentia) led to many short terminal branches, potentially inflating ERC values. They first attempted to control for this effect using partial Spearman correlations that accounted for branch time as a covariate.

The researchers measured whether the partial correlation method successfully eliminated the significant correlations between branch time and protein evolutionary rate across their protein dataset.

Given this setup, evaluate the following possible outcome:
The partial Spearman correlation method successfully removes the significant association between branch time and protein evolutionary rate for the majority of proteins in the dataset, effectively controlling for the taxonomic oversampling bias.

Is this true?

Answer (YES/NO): NO